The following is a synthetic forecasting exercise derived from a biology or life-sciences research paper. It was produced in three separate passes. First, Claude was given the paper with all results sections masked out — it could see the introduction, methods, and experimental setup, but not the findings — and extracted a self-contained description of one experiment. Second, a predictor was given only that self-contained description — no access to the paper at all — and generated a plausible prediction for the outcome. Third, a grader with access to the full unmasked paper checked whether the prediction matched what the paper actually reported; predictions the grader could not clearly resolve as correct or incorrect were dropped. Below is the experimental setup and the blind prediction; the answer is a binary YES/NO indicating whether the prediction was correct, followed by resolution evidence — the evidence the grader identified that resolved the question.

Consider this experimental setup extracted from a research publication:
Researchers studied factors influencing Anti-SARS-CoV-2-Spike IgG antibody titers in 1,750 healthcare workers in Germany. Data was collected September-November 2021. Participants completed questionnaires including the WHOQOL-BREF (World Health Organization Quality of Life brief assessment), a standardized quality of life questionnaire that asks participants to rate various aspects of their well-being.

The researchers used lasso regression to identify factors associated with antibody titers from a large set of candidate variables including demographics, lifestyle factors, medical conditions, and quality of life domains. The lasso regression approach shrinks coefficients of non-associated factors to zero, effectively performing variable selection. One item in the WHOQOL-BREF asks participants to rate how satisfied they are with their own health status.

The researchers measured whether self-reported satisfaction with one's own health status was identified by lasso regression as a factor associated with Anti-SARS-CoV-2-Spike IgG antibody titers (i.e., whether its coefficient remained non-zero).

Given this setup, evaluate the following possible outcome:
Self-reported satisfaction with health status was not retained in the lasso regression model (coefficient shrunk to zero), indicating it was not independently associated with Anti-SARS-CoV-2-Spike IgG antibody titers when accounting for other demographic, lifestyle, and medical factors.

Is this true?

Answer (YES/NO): NO